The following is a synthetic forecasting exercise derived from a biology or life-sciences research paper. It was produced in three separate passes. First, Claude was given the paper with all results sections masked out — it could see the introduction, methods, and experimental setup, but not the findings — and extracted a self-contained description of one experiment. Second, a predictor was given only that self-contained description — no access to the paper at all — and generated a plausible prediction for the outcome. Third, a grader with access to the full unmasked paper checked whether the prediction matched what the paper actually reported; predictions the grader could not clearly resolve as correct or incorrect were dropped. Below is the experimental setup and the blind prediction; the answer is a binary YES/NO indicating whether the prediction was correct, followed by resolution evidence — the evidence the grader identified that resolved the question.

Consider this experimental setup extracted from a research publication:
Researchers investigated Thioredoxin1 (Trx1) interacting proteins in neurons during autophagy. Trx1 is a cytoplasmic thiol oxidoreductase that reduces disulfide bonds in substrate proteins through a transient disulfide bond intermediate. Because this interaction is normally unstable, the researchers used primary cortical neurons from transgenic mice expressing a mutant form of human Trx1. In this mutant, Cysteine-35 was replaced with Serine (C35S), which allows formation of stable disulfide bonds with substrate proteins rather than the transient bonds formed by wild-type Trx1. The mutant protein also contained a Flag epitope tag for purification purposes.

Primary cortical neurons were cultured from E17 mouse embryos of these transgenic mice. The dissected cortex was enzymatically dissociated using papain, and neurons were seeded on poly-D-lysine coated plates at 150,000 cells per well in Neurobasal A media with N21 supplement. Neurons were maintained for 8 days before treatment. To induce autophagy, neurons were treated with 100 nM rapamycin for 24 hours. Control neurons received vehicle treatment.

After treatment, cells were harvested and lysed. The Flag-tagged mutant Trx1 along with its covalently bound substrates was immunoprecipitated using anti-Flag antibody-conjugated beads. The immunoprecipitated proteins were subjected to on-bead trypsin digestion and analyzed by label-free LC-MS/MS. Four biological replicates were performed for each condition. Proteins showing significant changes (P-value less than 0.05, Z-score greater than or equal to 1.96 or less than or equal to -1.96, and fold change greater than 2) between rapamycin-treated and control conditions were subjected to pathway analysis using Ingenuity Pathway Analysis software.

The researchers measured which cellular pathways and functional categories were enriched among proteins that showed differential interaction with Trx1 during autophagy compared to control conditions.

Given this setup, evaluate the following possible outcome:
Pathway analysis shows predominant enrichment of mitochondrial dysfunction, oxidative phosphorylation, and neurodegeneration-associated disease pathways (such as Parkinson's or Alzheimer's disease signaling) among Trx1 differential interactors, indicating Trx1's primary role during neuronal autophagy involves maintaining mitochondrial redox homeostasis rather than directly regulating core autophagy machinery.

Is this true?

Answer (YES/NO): NO